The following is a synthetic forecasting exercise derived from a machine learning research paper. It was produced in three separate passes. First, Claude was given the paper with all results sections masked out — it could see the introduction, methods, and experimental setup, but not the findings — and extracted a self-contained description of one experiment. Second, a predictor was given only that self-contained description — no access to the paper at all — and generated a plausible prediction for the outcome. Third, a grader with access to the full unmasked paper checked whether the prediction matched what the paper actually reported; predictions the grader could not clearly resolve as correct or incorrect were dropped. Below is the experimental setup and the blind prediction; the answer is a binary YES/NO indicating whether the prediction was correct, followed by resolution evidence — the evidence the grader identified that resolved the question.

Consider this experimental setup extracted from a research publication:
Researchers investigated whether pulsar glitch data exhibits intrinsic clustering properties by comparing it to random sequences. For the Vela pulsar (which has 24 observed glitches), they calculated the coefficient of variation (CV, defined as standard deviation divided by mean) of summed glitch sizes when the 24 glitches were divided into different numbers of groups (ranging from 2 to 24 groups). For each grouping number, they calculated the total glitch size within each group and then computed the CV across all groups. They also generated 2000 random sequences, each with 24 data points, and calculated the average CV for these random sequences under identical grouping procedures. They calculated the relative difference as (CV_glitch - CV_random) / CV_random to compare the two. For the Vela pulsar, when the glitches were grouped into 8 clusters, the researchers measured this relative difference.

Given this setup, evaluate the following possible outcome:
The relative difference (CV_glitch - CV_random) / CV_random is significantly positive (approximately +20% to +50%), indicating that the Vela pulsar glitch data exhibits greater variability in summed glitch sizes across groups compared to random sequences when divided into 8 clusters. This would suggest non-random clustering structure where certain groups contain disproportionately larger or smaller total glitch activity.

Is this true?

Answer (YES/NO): NO